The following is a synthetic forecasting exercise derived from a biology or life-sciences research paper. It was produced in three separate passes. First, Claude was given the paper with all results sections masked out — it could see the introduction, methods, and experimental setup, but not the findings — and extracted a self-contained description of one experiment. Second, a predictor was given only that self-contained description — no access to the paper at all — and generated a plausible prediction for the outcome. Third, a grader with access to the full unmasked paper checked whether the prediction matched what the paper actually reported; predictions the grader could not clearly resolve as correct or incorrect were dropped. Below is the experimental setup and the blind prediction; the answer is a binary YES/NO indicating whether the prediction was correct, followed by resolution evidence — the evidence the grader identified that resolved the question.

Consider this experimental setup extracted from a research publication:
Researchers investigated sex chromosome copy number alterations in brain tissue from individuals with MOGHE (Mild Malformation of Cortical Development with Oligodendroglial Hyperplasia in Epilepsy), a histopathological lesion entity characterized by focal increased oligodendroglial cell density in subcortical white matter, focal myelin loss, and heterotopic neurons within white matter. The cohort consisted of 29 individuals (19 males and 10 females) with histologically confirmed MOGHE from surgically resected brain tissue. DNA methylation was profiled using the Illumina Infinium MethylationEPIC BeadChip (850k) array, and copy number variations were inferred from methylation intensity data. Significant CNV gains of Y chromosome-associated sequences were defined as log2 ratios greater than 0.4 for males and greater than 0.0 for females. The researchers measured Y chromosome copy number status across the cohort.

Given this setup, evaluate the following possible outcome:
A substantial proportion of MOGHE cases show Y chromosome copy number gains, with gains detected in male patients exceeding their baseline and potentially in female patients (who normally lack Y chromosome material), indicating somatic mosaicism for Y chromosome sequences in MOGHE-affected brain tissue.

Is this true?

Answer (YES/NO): YES